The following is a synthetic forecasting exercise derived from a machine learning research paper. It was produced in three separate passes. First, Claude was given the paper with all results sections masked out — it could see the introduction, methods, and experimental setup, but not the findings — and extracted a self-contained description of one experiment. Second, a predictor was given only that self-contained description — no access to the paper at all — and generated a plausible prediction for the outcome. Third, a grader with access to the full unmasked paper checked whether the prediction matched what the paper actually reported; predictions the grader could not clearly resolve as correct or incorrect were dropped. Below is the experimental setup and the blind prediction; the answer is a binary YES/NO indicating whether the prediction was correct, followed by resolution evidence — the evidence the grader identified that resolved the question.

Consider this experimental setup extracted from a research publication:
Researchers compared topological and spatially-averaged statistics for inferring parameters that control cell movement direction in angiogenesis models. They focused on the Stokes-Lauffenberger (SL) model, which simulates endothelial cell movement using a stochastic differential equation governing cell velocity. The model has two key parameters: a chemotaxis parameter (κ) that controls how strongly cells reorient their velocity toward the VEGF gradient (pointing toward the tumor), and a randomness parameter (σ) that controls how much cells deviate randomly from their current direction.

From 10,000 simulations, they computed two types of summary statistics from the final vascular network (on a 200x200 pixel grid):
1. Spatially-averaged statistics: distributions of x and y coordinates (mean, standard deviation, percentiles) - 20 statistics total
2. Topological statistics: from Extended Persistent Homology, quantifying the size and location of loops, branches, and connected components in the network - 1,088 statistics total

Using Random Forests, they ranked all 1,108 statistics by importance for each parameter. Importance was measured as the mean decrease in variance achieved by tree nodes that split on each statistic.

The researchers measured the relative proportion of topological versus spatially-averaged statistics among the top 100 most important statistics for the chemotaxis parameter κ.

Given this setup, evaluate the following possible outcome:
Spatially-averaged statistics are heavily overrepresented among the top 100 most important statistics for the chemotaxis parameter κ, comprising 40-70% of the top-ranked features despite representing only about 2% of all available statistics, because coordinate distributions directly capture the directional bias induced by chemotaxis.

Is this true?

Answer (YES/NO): NO